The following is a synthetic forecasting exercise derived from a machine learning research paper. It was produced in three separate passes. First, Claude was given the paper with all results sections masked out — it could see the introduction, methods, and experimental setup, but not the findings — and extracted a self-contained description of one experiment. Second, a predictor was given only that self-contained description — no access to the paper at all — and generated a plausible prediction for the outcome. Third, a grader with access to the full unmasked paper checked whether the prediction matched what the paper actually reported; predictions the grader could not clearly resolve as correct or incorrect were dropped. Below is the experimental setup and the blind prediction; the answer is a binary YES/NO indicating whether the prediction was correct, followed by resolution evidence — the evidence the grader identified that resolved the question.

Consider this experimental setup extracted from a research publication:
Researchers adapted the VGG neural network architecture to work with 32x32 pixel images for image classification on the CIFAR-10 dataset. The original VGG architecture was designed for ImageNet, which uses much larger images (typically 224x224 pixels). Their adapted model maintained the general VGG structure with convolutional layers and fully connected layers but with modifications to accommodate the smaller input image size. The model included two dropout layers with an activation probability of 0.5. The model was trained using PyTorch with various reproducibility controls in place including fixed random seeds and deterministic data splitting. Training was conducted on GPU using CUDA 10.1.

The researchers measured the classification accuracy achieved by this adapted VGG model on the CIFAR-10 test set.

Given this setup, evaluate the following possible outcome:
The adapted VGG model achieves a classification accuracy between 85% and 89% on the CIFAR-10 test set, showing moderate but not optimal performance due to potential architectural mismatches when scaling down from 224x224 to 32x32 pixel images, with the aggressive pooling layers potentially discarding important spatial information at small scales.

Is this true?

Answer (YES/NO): NO